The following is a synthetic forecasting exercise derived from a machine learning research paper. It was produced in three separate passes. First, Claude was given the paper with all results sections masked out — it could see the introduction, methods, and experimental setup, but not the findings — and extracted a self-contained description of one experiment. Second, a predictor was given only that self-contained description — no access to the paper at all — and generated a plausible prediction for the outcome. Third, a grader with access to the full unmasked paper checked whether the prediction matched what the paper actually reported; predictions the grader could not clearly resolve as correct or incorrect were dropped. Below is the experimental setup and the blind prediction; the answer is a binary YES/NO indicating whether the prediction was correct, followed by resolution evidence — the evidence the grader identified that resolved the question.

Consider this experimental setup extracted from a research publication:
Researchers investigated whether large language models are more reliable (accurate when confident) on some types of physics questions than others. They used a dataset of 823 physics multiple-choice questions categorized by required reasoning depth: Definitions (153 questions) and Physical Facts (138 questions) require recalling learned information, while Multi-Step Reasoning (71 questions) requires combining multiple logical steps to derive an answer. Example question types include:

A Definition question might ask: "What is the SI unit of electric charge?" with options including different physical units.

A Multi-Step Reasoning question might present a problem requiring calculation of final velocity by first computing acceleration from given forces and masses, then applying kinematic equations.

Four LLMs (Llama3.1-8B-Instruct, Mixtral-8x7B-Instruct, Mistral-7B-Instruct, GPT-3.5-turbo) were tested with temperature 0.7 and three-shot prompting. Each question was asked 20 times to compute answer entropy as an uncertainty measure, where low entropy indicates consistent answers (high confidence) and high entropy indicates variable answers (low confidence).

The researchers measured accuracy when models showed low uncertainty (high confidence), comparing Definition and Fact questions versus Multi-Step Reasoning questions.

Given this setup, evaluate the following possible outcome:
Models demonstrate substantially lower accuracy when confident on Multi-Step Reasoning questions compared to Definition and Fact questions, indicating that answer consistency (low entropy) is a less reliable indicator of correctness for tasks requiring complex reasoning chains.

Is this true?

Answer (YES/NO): YES